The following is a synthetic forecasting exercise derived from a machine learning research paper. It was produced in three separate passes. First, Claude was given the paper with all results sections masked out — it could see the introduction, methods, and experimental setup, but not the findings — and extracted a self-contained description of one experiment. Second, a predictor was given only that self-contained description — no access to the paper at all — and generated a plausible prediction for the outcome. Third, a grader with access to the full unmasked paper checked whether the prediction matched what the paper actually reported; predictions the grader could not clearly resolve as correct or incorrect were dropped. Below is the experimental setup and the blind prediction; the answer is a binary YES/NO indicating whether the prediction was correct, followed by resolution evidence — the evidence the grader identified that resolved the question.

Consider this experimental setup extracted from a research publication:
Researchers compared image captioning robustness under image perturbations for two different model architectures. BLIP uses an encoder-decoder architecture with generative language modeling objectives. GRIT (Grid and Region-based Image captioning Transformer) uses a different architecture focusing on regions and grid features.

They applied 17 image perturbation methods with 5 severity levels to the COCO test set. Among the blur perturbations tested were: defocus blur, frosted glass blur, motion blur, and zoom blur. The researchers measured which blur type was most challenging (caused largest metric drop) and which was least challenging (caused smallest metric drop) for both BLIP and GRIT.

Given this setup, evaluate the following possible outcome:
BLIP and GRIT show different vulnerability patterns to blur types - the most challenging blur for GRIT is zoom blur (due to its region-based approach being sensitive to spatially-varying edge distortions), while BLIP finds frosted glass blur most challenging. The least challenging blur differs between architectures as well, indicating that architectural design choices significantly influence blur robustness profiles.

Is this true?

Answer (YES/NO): NO